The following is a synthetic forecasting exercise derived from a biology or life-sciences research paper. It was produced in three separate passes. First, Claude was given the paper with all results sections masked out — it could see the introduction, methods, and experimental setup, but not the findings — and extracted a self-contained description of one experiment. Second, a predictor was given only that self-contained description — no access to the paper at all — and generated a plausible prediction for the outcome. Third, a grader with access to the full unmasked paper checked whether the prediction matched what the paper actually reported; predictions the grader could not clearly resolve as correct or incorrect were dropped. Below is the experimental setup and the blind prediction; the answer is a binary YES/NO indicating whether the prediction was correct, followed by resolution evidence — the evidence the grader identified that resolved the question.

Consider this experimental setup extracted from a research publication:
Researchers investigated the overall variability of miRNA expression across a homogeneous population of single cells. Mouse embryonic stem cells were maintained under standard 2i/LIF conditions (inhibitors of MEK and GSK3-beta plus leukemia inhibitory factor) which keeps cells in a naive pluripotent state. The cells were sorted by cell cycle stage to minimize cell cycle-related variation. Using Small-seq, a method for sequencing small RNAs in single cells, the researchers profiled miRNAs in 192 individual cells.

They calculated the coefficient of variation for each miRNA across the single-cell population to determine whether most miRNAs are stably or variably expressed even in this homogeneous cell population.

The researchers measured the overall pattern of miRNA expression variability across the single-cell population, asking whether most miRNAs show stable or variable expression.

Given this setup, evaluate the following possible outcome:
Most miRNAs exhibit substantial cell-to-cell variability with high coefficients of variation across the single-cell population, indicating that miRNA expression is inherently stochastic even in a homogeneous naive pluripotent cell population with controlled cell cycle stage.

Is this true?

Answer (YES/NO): NO